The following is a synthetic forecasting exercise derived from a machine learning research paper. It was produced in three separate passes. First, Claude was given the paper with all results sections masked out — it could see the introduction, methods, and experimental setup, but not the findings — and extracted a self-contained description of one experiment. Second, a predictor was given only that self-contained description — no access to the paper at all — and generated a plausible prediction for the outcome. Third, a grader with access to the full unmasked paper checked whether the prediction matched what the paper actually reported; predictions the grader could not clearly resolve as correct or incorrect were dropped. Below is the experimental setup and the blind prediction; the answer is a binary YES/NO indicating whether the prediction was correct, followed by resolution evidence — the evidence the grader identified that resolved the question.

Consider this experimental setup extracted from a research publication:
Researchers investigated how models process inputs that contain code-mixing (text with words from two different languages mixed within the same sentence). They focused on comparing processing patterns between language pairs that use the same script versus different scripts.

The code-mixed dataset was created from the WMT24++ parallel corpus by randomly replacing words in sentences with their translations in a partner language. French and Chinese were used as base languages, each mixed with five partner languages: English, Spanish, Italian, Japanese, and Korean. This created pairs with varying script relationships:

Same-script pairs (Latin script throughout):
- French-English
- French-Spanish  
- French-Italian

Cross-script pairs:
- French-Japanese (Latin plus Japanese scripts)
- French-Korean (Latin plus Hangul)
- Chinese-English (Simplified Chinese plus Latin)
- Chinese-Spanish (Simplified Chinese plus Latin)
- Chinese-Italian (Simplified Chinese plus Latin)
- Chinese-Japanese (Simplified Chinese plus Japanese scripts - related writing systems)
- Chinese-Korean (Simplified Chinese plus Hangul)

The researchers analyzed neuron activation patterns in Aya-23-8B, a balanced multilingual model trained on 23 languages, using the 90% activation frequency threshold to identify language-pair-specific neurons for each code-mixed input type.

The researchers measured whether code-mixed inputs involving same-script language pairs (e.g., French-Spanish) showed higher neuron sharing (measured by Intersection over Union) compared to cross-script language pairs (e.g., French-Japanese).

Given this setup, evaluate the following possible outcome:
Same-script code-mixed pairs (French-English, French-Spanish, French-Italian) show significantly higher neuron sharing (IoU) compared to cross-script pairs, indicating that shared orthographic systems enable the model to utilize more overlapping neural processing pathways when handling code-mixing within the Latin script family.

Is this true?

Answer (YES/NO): NO